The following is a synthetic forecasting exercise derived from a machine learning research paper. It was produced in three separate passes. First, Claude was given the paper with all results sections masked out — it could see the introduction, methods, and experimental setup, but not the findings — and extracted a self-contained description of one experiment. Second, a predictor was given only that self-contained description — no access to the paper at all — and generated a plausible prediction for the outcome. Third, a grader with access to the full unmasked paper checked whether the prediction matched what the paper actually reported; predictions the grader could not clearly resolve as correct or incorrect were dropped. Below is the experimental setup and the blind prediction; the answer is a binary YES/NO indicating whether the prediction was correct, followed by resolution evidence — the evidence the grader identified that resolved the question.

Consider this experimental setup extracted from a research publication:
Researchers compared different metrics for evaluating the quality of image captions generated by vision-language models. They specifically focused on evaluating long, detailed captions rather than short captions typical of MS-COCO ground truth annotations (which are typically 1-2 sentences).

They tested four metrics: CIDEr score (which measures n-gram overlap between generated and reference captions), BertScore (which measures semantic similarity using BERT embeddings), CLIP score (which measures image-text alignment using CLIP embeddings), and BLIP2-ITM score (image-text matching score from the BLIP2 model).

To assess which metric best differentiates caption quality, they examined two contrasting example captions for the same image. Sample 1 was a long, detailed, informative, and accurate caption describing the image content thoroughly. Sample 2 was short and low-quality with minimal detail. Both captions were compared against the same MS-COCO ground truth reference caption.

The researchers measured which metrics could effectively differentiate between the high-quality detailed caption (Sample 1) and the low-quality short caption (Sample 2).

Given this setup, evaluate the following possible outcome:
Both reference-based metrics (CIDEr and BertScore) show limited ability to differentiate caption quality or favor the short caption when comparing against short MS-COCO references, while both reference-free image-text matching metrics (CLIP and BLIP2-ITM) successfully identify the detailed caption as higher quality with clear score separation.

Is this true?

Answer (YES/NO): NO